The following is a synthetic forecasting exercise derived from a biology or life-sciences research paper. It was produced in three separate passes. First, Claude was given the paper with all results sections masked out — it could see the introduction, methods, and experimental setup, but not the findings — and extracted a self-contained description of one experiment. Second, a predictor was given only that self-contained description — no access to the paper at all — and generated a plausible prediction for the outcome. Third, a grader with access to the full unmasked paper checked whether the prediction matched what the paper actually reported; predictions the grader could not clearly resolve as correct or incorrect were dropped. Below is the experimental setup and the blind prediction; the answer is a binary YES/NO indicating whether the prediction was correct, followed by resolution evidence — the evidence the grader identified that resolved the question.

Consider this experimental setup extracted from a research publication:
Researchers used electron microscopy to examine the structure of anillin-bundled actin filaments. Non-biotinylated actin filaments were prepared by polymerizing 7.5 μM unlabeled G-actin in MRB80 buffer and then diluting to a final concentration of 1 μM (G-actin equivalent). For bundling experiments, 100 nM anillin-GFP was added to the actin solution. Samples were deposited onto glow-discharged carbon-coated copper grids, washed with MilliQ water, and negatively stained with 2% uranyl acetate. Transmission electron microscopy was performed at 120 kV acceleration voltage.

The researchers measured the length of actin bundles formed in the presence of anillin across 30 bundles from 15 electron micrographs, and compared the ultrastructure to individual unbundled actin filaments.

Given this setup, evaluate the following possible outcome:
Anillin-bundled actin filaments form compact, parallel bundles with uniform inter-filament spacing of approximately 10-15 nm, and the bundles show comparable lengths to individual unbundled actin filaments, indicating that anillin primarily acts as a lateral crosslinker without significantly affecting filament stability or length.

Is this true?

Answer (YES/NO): NO